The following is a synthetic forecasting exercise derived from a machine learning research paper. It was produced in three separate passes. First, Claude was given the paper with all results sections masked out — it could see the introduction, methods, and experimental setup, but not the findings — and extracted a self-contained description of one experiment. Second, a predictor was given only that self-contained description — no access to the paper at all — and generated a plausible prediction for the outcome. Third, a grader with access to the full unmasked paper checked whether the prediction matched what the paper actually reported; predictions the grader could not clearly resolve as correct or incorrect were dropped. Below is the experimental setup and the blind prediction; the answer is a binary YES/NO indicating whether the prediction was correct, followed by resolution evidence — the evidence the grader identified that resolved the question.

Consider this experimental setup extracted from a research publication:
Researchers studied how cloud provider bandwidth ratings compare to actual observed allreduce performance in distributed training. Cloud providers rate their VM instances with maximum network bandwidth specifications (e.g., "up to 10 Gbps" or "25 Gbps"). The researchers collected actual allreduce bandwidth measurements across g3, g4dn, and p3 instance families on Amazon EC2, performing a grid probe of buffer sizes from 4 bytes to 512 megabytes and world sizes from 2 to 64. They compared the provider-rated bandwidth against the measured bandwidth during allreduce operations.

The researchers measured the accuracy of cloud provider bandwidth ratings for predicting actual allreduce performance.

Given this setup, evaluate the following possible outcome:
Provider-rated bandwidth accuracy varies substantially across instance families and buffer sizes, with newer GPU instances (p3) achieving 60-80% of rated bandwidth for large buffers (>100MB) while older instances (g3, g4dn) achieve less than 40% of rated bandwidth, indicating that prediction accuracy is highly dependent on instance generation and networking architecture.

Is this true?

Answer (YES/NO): NO